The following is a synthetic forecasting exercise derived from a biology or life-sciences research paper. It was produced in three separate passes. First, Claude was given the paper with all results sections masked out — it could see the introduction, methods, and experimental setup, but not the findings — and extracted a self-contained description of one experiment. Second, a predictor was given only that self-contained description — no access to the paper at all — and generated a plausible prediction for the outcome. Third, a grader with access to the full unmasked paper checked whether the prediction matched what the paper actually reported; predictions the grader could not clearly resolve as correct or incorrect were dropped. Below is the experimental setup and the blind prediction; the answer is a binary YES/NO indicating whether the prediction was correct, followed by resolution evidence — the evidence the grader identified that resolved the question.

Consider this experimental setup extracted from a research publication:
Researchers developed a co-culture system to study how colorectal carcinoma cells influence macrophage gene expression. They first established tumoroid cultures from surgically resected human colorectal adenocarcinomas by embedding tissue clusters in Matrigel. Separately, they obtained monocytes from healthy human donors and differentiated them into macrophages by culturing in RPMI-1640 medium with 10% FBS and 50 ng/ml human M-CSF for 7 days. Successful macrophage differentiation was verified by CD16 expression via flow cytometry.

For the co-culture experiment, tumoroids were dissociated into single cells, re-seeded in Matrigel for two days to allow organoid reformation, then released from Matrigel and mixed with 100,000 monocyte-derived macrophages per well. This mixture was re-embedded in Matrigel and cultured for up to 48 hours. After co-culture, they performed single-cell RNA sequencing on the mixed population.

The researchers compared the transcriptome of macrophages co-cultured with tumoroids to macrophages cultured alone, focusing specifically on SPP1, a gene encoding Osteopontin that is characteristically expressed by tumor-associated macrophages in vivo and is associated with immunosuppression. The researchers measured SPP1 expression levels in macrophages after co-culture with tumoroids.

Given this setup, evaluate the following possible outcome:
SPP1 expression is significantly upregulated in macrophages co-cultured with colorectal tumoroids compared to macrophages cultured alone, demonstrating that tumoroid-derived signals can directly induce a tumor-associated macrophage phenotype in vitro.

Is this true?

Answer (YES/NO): YES